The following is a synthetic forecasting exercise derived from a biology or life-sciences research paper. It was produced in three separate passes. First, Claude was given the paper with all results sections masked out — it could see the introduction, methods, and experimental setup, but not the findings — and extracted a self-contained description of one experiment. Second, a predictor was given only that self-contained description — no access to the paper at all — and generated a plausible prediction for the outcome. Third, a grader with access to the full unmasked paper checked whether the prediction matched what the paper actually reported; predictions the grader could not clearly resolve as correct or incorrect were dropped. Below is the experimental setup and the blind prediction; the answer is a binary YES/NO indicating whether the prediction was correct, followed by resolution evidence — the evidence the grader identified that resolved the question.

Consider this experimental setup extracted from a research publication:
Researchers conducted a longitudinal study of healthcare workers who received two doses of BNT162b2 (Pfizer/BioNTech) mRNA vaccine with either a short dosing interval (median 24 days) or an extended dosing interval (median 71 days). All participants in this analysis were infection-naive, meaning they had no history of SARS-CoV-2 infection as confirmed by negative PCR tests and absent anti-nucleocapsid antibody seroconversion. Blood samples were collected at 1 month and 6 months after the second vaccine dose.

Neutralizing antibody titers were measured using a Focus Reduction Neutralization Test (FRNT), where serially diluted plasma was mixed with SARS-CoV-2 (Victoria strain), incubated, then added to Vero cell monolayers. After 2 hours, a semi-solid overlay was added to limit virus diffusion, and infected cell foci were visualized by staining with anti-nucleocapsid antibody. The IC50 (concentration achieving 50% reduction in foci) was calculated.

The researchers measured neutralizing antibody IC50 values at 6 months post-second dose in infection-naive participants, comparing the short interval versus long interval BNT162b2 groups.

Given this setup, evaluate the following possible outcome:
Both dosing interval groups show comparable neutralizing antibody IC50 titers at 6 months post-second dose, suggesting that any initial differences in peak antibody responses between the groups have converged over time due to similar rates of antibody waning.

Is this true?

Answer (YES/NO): YES